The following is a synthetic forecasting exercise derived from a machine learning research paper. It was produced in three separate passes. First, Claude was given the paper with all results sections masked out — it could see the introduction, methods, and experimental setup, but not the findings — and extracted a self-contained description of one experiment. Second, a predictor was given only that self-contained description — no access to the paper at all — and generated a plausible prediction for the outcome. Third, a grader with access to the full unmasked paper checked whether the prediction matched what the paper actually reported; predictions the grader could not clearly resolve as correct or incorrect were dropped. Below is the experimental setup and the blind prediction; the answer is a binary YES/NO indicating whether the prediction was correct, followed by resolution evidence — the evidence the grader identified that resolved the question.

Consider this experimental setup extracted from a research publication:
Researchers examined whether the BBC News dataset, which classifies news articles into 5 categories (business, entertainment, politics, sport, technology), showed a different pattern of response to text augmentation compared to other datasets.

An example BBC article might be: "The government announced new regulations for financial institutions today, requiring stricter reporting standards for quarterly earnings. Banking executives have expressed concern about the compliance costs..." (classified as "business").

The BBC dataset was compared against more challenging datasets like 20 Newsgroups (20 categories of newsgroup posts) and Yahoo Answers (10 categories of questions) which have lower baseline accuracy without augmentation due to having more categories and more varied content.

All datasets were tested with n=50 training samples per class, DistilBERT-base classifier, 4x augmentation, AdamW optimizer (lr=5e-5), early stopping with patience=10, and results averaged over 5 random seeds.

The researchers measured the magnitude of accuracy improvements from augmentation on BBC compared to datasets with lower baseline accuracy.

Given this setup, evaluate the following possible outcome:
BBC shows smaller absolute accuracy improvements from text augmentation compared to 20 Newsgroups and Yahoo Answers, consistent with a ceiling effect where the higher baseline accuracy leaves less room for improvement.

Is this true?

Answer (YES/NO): YES